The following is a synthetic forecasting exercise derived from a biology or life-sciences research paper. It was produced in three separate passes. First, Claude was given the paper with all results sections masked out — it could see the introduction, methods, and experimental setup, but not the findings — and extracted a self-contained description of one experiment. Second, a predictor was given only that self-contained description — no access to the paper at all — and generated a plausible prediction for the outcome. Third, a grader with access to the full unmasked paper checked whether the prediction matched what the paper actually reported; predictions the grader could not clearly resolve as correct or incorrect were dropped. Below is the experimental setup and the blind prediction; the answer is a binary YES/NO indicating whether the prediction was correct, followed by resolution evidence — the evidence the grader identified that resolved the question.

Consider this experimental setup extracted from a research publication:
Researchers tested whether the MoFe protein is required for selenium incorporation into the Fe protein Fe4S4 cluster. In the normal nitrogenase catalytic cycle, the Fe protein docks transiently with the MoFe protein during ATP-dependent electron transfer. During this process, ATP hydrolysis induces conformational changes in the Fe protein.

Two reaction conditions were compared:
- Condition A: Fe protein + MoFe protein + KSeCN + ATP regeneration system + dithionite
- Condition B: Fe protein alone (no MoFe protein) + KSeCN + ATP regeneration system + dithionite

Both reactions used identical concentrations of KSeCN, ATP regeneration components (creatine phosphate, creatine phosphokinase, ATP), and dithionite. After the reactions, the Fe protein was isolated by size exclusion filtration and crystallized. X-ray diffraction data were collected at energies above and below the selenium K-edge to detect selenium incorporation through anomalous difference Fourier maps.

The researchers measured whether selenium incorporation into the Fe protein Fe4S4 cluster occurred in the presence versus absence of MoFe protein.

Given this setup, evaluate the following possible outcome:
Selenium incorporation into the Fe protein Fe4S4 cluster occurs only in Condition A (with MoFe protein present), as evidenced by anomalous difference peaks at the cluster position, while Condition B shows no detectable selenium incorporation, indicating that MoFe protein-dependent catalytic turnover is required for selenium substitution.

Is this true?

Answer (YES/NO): NO